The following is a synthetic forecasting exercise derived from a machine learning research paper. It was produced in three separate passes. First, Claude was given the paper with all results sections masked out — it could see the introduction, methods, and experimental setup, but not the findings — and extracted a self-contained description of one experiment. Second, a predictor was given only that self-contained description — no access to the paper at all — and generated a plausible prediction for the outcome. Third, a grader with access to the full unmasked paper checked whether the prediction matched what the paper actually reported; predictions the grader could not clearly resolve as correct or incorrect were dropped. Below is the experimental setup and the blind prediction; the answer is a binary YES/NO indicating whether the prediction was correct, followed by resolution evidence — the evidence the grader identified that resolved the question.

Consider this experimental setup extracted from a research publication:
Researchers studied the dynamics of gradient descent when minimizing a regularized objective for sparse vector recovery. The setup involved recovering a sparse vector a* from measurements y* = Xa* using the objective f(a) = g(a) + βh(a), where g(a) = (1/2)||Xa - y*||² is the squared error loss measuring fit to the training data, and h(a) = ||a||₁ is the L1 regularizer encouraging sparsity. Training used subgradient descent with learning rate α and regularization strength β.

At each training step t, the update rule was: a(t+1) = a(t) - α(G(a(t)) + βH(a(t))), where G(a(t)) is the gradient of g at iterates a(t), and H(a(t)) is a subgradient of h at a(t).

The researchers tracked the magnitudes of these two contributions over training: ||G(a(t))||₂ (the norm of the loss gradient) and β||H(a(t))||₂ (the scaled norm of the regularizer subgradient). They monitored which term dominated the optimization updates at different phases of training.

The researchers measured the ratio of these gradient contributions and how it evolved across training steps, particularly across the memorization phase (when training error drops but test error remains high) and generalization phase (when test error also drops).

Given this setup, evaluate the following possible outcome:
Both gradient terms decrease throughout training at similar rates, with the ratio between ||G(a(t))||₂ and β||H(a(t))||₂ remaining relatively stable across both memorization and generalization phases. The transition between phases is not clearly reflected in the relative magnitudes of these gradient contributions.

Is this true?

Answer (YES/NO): NO